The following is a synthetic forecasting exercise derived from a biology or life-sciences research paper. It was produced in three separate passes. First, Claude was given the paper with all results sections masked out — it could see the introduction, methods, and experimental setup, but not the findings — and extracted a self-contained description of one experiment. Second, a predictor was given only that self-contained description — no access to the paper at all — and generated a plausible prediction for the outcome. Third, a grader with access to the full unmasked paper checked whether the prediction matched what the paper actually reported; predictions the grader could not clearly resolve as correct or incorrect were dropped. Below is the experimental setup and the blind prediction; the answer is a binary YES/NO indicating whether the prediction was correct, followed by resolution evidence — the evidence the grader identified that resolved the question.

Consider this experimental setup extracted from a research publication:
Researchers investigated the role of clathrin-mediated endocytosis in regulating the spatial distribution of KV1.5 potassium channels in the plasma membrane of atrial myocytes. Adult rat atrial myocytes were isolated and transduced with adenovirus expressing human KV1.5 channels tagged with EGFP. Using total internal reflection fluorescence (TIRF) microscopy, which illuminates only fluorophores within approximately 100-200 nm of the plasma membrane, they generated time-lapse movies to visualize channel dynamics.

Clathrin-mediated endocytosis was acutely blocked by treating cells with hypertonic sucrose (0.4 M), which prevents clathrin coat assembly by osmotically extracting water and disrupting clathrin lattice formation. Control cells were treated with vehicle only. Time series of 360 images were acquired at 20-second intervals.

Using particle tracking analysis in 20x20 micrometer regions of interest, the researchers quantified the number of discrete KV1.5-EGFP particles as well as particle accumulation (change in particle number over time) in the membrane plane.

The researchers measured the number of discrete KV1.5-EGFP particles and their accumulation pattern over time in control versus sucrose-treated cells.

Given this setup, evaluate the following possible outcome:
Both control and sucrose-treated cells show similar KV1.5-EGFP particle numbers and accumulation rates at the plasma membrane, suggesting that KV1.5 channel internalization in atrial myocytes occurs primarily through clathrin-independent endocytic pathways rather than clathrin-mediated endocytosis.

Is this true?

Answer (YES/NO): NO